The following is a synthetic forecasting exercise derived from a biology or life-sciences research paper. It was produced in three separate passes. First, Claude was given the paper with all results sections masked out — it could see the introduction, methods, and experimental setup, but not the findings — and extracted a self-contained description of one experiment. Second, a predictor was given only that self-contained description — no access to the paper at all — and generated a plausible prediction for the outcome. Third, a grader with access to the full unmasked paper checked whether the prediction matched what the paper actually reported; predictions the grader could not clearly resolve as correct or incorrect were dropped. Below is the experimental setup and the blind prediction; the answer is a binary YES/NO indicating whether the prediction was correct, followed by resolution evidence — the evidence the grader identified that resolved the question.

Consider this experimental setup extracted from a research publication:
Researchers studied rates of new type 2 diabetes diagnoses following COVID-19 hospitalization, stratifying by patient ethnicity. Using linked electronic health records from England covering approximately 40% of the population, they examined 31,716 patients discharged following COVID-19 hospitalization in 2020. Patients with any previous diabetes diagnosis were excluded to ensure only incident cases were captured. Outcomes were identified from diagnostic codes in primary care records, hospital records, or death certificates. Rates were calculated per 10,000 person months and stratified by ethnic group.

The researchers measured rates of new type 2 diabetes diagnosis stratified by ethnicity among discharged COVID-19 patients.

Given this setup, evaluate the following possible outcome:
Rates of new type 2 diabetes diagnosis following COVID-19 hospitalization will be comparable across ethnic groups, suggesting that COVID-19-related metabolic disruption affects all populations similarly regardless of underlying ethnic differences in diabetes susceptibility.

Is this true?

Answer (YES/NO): NO